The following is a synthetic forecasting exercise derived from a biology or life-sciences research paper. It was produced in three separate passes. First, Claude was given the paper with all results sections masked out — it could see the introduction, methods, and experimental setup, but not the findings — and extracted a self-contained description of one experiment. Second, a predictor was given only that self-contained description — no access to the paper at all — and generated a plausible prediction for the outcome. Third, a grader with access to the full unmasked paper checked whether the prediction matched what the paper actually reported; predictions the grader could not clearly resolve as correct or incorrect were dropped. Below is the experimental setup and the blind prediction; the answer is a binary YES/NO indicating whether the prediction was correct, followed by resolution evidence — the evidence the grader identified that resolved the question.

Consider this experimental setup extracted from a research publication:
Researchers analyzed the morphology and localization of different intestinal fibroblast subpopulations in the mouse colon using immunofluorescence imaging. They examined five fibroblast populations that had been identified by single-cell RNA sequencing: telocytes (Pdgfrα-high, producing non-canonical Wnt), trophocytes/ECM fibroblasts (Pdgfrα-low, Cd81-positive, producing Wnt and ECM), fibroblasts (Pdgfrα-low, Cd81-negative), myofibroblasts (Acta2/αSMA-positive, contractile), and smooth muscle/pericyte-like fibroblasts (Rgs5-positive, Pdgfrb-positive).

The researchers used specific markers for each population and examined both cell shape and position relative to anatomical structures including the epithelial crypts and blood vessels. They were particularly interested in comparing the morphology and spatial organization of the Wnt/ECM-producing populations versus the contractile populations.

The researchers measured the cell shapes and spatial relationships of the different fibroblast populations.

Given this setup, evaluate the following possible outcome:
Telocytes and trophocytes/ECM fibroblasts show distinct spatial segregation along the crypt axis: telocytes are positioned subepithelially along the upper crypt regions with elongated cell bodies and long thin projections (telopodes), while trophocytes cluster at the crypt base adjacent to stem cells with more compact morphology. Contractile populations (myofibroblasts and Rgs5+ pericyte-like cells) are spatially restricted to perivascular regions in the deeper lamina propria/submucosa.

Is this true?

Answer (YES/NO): NO